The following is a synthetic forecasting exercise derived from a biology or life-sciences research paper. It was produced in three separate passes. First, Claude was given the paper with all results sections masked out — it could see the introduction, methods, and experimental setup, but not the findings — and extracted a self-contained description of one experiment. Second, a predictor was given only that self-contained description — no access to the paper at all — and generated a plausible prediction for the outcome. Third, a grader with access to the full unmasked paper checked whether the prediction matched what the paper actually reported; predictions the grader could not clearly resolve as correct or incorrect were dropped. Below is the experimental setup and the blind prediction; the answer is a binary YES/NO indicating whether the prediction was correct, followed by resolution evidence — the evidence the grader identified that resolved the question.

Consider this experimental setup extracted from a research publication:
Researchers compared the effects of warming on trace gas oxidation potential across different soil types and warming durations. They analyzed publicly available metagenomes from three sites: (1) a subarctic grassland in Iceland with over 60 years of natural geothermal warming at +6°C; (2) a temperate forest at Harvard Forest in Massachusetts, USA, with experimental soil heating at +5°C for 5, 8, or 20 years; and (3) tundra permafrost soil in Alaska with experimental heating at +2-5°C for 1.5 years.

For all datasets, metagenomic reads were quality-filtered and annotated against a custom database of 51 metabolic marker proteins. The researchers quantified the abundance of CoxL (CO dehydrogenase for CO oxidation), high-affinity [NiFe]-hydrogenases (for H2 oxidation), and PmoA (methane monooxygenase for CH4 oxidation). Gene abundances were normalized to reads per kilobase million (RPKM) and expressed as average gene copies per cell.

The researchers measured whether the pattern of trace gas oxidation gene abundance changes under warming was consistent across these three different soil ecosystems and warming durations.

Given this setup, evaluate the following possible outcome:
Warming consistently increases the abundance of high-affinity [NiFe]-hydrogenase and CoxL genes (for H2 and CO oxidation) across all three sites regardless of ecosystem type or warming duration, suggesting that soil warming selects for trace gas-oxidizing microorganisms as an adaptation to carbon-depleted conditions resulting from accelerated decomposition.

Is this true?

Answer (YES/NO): NO